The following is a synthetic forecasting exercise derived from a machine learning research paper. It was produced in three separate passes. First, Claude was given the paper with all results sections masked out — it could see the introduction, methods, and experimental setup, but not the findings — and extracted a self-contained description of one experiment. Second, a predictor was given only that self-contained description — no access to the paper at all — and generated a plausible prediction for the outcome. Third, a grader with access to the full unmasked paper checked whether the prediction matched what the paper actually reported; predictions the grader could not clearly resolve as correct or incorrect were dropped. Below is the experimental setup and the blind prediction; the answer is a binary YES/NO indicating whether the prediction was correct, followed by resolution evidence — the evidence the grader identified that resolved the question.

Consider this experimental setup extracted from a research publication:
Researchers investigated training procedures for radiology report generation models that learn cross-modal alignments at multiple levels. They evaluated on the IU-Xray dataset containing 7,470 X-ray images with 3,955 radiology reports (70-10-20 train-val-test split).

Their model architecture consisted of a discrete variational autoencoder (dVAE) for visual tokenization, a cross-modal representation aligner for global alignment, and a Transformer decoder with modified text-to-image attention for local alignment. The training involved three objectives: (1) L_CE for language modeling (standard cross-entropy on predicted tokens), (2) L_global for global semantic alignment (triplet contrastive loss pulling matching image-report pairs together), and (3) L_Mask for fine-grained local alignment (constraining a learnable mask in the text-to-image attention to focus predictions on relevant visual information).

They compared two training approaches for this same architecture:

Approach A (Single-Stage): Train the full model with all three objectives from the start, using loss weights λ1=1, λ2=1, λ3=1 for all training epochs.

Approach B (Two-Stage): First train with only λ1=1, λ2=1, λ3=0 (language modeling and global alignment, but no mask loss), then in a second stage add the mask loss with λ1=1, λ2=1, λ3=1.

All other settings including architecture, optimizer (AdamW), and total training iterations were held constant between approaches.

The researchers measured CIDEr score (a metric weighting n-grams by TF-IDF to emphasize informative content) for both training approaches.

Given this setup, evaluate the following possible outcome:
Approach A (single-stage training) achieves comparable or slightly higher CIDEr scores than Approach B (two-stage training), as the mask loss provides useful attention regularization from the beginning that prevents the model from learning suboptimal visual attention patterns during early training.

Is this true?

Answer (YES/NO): NO